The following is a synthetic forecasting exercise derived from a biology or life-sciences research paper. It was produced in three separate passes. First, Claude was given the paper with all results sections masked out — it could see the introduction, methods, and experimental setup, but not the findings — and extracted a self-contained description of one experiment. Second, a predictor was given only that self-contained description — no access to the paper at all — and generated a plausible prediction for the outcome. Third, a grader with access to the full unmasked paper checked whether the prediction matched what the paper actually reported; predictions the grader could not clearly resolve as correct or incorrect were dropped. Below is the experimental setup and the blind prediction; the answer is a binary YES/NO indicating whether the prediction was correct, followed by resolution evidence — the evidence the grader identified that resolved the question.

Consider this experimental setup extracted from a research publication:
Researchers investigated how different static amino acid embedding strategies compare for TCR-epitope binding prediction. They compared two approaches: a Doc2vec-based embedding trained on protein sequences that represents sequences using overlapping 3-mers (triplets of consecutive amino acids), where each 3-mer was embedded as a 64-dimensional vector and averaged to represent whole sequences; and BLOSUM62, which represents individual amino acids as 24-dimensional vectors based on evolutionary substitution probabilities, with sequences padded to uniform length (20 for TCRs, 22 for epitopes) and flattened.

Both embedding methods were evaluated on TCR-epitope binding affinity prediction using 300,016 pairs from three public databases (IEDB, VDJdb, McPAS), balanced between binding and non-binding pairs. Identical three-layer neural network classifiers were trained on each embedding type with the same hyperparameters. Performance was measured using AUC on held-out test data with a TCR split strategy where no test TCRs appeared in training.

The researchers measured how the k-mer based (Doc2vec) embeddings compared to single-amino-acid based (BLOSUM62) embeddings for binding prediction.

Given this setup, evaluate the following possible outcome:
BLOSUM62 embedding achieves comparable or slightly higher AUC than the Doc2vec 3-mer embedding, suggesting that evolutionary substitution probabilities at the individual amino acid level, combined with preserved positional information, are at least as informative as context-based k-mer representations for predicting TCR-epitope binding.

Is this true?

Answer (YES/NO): YES